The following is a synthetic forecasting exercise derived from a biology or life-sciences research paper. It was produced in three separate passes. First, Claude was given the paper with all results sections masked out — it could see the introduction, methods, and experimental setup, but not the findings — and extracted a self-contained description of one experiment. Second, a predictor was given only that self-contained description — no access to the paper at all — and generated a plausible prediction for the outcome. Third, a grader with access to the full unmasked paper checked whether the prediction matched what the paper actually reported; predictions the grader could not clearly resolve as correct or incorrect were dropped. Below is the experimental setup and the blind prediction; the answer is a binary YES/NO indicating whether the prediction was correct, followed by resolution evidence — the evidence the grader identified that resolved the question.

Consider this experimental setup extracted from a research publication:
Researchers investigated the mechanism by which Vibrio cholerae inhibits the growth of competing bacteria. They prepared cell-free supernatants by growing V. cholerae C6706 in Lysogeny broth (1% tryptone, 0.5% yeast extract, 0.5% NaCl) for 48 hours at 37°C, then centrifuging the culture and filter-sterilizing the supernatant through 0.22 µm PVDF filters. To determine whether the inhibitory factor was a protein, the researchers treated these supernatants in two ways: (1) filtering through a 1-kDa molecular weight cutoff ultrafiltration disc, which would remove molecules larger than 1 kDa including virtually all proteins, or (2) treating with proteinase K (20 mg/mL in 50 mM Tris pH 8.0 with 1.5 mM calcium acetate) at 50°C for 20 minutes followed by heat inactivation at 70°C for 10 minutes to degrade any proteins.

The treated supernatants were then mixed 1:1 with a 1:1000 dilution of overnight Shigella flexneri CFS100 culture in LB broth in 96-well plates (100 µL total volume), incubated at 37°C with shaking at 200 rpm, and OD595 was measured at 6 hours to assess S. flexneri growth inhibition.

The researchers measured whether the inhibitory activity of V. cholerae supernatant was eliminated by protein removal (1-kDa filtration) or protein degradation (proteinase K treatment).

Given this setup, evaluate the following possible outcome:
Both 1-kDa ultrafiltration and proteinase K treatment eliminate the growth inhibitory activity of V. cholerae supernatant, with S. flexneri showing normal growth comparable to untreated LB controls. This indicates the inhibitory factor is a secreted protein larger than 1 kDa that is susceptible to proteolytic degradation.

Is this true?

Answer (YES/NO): NO